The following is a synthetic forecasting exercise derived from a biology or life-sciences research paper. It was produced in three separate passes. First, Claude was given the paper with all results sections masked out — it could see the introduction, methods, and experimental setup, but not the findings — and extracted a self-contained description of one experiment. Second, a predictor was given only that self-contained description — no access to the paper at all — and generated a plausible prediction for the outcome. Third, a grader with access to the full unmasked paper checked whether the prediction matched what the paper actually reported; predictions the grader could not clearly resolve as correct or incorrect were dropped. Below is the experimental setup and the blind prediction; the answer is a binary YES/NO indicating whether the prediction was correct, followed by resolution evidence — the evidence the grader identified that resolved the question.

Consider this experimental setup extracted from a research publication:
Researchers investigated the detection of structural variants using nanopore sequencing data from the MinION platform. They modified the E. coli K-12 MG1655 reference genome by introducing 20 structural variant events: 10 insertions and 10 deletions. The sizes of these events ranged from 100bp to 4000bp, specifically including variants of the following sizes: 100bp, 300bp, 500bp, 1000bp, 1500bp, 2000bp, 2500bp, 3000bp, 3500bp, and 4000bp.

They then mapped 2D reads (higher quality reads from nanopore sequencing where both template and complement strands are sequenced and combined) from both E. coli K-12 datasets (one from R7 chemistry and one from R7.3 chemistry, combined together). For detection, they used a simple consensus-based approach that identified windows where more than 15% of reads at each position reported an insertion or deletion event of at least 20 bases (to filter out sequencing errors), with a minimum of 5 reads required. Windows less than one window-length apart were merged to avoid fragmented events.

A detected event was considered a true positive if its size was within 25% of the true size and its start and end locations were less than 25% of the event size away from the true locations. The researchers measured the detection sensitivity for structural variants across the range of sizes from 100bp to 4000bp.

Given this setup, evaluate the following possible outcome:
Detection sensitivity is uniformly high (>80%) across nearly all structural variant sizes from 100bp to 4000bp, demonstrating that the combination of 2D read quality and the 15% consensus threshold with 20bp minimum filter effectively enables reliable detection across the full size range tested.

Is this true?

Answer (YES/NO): YES